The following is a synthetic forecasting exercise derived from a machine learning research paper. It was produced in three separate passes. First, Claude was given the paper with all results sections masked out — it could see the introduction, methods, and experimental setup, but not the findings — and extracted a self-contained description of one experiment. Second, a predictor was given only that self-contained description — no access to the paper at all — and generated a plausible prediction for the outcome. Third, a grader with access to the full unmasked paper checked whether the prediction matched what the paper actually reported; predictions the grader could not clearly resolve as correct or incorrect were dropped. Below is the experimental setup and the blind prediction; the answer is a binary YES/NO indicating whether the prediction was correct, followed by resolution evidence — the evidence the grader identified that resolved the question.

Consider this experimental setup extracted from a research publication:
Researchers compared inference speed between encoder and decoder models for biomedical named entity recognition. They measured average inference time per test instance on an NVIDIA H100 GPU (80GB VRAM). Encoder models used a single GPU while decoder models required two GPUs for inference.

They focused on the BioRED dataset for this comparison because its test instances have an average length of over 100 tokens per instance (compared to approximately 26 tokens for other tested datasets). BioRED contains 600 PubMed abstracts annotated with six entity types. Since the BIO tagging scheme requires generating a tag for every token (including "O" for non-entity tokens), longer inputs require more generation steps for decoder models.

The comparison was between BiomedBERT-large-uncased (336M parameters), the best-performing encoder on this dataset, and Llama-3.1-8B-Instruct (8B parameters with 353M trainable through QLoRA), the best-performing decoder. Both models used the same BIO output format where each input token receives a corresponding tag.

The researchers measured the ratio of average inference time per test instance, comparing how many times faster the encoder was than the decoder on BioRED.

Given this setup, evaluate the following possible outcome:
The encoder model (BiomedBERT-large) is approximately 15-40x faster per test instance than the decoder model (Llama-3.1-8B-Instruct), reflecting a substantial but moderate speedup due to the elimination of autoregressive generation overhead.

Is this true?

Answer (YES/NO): NO